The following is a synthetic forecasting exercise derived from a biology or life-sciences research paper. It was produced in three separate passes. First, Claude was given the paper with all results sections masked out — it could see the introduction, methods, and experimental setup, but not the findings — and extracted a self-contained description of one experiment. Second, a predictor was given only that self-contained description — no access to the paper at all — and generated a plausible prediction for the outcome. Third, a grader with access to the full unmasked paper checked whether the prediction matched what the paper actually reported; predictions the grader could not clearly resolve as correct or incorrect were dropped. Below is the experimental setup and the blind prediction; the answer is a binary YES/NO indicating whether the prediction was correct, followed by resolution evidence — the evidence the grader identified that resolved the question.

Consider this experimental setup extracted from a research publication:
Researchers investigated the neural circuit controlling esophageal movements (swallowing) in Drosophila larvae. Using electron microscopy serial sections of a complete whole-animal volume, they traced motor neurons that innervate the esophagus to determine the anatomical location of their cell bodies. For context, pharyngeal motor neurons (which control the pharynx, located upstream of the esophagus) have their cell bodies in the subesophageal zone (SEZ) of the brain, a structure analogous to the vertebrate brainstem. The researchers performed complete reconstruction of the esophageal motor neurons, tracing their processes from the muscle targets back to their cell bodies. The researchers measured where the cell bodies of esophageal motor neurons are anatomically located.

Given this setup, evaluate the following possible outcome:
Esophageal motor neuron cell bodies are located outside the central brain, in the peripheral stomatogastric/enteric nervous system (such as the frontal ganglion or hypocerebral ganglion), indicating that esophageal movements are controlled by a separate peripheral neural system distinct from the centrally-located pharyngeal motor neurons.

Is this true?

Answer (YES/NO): YES